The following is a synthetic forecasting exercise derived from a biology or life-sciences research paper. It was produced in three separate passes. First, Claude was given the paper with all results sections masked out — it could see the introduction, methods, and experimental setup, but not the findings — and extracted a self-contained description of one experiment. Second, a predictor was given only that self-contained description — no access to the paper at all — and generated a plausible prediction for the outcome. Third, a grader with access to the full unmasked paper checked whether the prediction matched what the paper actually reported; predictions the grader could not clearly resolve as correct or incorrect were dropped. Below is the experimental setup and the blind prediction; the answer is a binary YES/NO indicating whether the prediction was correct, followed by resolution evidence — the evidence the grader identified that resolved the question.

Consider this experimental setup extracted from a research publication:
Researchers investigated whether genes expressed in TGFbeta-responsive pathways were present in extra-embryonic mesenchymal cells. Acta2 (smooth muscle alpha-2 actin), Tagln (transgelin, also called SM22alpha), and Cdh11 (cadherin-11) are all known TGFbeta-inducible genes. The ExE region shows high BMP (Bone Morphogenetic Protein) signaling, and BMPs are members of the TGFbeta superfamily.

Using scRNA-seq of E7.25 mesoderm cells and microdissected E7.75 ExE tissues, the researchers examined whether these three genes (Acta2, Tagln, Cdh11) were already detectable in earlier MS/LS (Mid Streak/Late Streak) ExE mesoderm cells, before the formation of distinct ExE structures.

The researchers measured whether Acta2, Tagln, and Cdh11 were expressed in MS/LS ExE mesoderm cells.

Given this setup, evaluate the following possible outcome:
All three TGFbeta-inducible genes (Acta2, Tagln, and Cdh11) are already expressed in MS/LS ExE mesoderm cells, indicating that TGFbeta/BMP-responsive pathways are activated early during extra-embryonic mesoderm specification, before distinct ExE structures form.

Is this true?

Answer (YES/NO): YES